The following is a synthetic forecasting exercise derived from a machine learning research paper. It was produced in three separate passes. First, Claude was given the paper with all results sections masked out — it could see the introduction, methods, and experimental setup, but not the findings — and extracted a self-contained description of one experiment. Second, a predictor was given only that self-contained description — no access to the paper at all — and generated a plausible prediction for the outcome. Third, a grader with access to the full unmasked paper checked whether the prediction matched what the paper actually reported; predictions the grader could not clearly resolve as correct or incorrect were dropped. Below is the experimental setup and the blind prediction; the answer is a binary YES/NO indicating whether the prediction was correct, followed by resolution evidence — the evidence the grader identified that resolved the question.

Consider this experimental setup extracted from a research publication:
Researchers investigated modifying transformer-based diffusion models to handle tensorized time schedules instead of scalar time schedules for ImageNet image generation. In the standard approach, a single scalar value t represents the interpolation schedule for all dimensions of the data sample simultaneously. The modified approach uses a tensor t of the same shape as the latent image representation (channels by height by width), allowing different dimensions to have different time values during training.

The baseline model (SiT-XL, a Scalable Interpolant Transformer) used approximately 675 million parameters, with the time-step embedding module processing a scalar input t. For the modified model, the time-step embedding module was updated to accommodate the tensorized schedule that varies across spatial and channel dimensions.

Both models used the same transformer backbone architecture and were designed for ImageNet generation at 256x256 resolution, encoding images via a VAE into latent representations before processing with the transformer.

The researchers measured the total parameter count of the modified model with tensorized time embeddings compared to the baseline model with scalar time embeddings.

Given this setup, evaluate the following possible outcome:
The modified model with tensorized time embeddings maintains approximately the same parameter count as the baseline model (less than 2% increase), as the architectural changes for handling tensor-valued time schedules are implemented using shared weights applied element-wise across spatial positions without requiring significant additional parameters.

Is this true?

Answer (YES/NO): NO